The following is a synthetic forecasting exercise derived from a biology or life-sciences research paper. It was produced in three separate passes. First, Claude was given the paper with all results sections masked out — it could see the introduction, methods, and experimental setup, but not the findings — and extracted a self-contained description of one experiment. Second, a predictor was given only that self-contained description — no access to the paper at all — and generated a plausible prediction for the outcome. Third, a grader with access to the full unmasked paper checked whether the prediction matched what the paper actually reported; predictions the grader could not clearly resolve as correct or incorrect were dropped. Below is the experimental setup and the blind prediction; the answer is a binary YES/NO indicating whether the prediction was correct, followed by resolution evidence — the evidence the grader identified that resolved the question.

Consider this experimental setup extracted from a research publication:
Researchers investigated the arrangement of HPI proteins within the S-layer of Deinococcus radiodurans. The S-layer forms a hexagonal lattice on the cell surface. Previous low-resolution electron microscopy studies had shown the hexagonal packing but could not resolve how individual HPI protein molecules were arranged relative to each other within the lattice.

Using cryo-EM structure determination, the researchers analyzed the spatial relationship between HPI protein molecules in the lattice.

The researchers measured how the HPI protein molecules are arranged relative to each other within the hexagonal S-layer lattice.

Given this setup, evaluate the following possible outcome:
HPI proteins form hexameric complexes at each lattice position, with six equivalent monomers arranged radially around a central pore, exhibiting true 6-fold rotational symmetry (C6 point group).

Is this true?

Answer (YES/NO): NO